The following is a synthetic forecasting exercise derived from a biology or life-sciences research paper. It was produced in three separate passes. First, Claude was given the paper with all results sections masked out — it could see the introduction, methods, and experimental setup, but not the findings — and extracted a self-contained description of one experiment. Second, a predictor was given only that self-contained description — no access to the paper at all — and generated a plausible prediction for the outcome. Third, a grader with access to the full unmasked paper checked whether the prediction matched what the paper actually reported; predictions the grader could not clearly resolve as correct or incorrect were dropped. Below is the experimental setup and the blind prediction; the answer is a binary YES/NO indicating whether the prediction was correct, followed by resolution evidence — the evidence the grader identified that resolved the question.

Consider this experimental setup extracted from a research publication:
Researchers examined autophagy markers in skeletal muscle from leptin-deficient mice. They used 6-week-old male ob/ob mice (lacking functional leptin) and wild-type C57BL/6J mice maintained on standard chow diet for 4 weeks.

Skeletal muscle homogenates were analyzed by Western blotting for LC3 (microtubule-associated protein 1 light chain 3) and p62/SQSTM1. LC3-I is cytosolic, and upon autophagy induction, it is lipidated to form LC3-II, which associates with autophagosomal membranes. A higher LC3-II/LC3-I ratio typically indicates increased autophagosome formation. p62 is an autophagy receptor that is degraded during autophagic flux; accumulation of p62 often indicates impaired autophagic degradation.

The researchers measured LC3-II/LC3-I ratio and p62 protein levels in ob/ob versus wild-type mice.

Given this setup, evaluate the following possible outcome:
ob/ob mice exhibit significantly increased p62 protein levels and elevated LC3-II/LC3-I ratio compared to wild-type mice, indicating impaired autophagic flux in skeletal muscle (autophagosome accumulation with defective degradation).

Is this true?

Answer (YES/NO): NO